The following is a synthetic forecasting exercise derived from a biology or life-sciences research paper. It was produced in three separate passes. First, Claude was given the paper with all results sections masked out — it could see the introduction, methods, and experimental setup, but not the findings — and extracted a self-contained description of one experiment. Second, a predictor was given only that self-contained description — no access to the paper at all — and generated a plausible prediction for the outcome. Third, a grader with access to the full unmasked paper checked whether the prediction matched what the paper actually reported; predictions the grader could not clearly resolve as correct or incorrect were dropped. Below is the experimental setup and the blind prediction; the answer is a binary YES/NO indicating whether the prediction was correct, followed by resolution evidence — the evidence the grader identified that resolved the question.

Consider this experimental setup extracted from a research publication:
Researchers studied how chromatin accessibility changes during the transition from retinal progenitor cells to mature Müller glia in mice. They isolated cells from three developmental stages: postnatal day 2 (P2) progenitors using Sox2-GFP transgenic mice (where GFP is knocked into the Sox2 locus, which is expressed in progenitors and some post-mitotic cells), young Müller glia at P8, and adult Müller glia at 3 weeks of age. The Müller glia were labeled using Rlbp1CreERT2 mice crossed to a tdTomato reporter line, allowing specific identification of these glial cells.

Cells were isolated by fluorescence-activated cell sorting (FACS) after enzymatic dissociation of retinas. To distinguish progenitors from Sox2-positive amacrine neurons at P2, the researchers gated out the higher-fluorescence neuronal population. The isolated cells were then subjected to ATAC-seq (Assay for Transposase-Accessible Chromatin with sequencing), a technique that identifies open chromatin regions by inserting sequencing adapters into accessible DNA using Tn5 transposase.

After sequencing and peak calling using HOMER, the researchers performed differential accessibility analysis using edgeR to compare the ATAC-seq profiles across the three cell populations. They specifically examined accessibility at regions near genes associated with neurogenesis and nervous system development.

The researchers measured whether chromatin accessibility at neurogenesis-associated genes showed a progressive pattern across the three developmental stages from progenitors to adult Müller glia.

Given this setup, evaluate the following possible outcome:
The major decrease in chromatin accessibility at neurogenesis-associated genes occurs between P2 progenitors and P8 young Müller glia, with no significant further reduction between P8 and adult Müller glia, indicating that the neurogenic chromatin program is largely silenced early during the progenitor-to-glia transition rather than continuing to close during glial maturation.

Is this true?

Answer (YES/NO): NO